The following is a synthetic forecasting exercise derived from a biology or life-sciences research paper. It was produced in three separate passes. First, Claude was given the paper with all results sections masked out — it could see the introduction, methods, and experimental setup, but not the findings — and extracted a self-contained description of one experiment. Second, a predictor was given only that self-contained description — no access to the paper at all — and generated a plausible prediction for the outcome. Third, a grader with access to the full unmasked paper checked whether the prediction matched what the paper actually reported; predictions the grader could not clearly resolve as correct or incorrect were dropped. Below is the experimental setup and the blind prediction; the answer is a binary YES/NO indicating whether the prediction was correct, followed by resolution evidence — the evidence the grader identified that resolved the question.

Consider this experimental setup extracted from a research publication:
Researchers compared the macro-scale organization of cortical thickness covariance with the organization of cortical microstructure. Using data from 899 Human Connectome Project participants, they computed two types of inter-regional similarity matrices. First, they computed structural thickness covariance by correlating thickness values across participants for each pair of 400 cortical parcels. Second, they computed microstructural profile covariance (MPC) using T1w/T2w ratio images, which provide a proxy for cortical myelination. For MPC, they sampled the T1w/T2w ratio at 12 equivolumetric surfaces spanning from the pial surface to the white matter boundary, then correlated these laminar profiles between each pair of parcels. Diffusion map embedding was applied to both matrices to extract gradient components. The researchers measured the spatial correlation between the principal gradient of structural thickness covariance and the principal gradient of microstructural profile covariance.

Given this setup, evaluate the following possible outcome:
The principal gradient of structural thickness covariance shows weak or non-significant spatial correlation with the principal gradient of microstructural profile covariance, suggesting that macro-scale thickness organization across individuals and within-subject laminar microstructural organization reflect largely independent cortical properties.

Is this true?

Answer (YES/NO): NO